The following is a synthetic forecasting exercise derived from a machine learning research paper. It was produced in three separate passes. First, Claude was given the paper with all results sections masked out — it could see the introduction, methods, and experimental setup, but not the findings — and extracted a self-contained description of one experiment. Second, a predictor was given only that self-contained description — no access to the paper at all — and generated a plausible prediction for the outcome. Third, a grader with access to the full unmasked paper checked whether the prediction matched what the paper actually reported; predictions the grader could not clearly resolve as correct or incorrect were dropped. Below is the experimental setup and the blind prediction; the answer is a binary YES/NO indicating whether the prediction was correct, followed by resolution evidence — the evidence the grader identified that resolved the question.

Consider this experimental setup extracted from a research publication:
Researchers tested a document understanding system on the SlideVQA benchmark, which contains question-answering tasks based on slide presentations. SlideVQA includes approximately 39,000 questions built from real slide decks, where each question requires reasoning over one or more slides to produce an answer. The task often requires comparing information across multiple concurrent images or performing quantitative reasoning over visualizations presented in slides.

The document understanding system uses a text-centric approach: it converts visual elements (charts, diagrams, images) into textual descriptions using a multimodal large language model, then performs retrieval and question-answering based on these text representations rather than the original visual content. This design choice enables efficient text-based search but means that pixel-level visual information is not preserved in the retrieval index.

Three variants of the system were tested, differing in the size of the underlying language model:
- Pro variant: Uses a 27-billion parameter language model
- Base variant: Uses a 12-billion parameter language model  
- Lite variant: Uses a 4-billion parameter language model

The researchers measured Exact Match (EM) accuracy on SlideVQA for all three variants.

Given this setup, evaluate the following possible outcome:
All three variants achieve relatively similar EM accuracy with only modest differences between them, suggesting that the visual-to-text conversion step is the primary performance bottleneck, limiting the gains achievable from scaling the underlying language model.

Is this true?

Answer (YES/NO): NO